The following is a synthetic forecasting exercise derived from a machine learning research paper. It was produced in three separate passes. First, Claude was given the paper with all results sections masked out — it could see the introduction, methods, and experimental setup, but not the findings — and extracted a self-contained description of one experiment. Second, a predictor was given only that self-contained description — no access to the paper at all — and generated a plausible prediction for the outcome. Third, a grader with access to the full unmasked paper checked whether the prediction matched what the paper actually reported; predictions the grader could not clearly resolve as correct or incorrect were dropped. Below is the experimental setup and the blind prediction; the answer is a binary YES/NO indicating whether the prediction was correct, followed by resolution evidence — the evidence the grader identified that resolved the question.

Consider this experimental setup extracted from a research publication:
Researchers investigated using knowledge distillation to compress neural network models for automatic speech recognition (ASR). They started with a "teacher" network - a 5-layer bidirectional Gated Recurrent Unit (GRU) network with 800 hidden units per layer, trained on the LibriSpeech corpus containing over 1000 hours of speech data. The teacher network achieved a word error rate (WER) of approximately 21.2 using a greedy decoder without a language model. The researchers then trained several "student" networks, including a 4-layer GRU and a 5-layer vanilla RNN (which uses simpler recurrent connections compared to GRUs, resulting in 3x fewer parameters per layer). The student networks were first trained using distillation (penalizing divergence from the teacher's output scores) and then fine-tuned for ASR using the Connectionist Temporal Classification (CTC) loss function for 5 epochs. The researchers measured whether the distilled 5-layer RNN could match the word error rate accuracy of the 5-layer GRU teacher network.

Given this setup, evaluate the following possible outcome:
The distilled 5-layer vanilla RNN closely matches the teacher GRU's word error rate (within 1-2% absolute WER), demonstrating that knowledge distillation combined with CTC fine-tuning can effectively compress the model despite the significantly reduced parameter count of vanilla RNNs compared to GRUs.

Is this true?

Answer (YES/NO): YES